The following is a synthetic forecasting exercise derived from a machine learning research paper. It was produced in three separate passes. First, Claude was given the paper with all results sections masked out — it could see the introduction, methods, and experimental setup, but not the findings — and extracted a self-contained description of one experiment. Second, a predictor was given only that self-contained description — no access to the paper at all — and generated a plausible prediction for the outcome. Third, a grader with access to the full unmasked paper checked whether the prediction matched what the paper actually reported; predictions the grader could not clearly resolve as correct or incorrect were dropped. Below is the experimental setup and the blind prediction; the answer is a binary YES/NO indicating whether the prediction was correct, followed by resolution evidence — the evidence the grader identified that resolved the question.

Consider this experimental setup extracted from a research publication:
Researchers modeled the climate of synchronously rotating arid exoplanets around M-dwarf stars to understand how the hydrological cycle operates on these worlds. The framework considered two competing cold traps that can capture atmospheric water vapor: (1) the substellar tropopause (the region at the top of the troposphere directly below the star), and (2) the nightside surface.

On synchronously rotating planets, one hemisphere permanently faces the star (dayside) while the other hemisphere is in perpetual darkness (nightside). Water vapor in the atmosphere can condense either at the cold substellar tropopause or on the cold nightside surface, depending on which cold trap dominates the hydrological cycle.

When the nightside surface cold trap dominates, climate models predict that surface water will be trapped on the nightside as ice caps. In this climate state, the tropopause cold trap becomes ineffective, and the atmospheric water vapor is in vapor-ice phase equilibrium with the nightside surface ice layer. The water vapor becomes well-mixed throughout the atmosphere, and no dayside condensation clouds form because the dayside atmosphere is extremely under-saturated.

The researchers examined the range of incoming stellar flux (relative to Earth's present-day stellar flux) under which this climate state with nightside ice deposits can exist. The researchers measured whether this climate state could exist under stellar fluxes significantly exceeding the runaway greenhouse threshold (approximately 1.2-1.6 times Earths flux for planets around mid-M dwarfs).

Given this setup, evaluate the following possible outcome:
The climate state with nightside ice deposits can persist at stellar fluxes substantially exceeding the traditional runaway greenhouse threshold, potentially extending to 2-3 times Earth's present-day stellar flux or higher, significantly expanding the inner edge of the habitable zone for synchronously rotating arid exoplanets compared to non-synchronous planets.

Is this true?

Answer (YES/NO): YES